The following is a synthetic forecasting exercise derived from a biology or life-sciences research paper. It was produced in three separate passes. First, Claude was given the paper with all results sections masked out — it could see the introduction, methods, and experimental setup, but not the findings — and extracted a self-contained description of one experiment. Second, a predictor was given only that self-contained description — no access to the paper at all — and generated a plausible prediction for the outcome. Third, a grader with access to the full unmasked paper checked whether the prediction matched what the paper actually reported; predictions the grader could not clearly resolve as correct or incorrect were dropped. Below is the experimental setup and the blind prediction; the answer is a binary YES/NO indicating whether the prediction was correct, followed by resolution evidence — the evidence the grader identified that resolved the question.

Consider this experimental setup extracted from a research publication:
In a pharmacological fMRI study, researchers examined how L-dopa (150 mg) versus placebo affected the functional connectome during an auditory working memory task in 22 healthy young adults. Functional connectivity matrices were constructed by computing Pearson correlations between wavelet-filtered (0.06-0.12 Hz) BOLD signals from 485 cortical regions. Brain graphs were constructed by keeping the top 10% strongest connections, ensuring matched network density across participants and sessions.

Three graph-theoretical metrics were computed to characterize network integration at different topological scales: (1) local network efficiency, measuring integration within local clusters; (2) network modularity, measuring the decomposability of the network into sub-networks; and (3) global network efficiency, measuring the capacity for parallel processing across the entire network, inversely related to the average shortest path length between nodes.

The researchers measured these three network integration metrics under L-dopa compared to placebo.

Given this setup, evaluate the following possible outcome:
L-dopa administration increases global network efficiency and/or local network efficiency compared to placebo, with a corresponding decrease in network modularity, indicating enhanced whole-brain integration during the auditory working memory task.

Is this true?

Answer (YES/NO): NO